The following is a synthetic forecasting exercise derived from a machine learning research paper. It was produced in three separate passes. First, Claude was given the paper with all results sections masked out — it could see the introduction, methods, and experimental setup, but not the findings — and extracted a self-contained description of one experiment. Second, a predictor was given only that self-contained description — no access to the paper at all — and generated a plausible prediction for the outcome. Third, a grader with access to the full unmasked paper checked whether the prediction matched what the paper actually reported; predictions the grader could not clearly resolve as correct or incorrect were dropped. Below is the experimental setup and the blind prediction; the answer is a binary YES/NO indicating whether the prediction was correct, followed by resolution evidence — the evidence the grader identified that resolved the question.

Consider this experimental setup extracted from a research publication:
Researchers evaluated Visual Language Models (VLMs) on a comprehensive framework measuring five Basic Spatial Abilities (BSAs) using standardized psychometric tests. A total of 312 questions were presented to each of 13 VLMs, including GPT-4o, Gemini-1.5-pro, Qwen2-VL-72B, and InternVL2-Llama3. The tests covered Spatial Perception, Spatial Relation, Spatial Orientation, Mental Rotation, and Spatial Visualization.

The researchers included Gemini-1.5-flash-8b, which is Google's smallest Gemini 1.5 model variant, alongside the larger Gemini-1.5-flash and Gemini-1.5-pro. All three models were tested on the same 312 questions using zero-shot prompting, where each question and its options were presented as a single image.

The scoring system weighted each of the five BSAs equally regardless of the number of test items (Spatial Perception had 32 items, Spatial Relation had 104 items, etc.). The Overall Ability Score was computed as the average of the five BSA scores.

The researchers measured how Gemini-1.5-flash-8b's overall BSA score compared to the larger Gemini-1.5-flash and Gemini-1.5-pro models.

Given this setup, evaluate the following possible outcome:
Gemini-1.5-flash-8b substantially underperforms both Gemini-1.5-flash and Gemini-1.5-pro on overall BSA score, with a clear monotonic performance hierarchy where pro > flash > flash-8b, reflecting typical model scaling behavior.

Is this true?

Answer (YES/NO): NO